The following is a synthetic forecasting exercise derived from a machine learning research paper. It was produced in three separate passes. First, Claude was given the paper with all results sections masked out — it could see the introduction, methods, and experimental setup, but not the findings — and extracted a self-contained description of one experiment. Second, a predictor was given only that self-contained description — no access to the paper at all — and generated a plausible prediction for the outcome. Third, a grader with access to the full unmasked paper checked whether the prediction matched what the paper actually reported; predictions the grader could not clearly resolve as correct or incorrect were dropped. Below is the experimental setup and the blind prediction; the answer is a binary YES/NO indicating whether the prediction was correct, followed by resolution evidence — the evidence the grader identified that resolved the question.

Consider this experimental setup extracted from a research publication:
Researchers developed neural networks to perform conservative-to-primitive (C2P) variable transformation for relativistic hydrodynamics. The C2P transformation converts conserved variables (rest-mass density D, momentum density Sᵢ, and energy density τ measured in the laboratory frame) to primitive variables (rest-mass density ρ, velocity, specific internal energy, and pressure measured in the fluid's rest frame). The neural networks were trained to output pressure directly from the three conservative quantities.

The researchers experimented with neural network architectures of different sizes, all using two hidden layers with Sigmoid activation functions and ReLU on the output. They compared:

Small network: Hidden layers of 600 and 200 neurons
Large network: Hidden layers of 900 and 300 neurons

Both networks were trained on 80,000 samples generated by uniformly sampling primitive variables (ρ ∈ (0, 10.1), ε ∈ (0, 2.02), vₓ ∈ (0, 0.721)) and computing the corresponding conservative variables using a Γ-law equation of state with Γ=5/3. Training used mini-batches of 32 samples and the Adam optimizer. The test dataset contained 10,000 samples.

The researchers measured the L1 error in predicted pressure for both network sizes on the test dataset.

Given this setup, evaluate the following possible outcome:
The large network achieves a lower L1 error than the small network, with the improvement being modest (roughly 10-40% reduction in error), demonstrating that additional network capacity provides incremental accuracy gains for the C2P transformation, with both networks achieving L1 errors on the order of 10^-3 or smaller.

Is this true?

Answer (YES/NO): NO